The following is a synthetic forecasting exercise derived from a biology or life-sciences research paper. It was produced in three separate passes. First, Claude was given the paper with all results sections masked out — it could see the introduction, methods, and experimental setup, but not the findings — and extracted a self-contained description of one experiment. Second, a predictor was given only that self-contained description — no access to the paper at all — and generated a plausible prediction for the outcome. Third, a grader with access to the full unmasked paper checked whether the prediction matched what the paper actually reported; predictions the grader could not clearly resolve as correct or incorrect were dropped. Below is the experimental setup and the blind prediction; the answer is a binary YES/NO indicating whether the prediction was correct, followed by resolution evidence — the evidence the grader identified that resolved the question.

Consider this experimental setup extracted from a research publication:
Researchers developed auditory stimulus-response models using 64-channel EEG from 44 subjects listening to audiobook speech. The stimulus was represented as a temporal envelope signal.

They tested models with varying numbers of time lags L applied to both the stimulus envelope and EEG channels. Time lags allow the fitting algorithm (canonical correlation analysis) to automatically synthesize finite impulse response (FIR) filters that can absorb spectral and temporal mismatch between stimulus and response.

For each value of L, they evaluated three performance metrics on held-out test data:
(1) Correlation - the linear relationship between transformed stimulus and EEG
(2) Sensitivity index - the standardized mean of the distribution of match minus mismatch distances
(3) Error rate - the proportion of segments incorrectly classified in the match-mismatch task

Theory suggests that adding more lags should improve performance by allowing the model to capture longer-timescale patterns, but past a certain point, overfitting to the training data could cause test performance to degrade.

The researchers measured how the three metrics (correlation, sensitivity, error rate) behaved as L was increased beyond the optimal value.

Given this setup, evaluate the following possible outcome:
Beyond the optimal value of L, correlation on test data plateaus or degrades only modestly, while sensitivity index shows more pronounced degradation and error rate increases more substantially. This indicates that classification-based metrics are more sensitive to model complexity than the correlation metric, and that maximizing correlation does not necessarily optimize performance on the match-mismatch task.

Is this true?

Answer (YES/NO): NO